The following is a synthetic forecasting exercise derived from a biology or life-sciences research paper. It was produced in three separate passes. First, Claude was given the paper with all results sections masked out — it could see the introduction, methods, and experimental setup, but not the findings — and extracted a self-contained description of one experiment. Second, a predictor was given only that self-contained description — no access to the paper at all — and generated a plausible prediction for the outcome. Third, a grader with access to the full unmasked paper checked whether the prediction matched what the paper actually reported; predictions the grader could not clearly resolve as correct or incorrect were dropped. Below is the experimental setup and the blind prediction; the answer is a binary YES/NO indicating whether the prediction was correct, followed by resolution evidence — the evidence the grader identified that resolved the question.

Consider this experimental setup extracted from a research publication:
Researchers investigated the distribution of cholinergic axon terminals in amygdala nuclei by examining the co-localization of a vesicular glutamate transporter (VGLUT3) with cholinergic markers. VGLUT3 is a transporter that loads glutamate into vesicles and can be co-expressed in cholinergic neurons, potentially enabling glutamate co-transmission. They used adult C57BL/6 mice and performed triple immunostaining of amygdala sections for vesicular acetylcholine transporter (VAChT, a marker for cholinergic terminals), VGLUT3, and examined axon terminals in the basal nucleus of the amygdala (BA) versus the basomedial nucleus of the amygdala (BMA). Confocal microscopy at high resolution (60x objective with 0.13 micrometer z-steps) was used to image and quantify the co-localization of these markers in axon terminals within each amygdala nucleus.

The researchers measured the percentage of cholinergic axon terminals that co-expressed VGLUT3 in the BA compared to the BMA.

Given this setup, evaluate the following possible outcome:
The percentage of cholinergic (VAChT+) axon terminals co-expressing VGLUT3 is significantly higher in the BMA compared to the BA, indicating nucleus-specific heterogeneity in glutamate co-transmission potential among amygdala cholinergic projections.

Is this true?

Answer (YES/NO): NO